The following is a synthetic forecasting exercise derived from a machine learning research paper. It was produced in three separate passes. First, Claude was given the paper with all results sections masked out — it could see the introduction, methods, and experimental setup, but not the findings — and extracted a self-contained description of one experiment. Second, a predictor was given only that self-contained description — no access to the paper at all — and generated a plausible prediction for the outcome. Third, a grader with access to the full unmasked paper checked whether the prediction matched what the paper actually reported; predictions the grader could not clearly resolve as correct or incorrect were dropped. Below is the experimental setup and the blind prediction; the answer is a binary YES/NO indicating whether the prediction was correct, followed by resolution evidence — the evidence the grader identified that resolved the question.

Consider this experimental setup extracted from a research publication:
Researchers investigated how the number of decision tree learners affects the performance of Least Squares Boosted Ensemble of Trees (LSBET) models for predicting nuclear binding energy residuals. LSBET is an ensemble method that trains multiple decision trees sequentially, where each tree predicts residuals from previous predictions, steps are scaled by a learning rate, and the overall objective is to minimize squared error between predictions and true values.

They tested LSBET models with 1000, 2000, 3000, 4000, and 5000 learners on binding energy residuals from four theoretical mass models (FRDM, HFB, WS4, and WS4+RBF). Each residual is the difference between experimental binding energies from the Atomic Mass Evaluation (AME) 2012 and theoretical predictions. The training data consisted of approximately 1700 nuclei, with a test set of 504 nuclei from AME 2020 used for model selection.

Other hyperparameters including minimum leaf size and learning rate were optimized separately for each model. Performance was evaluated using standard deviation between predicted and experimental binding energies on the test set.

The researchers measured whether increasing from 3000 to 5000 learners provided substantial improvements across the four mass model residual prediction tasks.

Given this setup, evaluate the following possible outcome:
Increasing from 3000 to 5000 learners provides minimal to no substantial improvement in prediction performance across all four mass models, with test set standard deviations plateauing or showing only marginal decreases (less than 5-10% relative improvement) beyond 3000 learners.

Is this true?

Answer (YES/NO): YES